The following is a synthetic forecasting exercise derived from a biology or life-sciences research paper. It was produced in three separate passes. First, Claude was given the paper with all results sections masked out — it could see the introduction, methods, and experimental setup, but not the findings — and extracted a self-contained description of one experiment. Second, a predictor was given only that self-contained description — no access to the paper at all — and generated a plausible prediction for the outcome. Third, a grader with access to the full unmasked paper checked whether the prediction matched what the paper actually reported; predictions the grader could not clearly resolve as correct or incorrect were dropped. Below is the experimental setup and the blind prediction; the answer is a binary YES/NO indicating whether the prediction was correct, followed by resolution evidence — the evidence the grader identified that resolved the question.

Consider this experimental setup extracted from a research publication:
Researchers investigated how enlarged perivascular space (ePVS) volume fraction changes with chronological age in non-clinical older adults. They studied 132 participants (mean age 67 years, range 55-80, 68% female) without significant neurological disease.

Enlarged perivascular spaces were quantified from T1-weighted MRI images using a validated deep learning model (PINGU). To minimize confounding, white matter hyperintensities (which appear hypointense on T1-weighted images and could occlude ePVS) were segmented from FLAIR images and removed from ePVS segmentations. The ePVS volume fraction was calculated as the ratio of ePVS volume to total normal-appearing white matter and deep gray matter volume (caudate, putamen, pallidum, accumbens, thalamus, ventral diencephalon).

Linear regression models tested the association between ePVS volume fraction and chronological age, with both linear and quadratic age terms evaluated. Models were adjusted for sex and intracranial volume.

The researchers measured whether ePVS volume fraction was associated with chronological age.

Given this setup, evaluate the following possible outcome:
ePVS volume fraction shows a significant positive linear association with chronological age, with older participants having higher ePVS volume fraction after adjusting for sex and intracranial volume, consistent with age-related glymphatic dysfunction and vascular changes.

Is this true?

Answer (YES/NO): NO